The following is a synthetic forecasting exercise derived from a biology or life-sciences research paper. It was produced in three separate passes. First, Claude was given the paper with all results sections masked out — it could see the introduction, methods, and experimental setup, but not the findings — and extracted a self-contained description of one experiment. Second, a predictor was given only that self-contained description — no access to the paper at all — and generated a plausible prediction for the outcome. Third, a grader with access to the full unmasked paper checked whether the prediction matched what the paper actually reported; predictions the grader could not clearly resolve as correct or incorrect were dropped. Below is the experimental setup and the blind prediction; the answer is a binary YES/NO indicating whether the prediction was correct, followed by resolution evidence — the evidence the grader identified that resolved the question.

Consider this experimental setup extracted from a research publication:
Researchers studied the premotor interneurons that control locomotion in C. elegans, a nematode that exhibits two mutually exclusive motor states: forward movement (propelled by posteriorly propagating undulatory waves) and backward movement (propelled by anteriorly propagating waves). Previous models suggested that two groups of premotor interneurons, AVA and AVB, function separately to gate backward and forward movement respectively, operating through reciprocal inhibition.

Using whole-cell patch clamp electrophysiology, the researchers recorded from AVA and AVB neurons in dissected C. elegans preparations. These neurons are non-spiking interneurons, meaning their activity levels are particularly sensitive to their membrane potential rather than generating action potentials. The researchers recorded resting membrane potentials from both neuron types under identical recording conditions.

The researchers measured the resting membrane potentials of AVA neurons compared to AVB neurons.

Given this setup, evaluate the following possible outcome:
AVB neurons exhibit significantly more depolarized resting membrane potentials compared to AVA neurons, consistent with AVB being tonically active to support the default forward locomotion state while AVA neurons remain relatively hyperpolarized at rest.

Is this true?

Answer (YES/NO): NO